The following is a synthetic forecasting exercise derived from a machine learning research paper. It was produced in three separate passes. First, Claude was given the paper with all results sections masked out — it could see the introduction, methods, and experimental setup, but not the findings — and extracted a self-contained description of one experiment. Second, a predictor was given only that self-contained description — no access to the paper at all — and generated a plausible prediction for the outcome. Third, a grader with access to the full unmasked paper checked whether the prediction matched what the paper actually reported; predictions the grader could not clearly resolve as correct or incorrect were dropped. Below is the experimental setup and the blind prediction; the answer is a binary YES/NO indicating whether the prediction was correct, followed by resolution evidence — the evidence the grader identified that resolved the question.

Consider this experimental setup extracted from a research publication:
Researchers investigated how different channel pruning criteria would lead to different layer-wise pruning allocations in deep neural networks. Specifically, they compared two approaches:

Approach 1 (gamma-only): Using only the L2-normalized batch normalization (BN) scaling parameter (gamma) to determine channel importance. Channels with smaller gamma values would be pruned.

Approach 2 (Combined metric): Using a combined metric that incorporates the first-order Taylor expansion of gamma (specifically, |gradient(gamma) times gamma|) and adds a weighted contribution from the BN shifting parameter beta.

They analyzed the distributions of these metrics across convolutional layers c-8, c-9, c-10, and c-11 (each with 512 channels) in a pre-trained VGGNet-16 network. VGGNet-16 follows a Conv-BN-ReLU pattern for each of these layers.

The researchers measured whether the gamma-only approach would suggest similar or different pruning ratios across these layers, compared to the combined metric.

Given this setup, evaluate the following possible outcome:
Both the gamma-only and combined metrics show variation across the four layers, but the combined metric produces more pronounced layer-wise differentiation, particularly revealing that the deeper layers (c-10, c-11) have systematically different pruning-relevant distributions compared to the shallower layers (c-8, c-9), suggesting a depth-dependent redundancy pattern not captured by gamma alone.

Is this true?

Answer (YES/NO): NO